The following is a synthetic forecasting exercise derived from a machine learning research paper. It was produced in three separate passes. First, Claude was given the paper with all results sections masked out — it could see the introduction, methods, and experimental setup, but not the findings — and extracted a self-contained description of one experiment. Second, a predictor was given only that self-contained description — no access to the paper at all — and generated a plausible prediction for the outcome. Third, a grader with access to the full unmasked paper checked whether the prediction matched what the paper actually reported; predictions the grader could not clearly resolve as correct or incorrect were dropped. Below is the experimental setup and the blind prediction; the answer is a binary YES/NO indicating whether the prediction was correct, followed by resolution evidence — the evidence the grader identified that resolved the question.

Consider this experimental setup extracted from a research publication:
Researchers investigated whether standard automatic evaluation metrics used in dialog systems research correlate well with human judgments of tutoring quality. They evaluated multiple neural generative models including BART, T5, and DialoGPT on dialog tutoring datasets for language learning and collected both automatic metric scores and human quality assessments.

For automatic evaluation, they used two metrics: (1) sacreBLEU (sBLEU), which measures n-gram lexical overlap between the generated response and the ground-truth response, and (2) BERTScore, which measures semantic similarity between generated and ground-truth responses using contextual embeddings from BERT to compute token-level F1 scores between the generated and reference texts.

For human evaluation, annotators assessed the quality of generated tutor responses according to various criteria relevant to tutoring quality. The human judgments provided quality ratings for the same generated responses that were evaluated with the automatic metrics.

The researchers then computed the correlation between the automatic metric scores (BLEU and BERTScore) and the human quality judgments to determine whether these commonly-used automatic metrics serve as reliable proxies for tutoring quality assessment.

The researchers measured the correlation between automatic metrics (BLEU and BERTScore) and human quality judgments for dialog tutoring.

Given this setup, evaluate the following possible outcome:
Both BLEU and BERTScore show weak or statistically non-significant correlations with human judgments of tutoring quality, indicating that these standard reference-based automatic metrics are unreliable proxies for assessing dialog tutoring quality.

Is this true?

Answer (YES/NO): YES